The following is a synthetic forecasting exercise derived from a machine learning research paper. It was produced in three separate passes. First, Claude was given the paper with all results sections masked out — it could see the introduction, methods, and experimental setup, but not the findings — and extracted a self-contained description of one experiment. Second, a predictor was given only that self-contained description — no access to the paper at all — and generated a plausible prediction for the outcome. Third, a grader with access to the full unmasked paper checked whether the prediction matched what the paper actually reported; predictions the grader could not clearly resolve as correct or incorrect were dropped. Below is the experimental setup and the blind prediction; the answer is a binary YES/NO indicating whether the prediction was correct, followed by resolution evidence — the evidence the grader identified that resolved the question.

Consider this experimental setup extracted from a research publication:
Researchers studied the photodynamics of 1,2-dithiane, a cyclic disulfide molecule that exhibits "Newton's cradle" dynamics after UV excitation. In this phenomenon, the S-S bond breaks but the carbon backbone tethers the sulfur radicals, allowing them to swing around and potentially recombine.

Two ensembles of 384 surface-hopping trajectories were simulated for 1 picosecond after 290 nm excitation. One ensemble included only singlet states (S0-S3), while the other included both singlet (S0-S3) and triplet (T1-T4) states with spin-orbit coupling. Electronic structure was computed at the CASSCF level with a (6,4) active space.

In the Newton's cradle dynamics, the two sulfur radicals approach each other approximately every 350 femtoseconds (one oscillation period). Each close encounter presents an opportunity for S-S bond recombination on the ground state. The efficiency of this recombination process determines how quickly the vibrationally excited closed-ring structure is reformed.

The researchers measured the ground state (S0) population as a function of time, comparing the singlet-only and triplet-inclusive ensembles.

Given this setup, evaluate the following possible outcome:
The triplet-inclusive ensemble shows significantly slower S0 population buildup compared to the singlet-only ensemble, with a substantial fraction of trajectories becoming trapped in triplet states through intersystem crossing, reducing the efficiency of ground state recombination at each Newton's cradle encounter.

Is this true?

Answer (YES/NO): YES